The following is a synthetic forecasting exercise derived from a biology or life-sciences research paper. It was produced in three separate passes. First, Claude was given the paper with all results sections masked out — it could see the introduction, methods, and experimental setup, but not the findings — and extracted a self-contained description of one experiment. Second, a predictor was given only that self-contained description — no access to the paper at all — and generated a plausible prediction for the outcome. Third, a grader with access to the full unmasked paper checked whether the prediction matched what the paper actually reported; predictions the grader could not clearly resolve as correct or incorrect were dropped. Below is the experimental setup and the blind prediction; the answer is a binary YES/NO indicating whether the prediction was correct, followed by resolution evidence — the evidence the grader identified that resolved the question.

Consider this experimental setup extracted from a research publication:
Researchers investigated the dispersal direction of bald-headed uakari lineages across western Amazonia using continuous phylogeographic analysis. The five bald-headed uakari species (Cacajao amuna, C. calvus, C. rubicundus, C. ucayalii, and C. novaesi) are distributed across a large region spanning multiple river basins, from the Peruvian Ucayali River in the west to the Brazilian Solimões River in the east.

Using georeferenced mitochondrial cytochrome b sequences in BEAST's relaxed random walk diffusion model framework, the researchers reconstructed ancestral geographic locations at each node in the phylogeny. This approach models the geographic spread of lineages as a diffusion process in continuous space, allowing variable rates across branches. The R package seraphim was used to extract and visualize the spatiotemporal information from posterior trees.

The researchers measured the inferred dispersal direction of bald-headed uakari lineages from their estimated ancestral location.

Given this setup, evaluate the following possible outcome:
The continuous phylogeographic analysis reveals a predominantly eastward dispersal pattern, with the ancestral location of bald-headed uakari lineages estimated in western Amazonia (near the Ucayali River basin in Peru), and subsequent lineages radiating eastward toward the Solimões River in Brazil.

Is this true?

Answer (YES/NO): NO